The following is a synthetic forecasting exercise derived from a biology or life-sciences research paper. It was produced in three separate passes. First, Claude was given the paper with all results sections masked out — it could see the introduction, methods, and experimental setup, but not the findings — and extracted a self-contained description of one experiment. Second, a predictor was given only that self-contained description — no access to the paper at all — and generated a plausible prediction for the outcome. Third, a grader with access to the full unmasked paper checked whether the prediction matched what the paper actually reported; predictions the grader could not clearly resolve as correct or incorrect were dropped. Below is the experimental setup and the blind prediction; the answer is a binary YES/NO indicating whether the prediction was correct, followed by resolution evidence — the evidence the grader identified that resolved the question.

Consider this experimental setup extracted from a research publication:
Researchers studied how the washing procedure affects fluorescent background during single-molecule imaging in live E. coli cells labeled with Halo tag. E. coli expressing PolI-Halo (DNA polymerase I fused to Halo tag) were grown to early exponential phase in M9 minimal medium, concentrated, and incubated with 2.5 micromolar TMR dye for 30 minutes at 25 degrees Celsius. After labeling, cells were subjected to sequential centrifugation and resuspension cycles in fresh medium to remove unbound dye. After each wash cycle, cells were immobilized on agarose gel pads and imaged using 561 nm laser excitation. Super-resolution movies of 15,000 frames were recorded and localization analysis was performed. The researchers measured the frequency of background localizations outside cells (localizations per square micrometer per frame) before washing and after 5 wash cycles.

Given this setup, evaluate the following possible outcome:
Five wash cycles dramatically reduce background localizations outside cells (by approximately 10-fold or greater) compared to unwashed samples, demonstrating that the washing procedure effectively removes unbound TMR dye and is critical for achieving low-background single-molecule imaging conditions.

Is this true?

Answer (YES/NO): YES